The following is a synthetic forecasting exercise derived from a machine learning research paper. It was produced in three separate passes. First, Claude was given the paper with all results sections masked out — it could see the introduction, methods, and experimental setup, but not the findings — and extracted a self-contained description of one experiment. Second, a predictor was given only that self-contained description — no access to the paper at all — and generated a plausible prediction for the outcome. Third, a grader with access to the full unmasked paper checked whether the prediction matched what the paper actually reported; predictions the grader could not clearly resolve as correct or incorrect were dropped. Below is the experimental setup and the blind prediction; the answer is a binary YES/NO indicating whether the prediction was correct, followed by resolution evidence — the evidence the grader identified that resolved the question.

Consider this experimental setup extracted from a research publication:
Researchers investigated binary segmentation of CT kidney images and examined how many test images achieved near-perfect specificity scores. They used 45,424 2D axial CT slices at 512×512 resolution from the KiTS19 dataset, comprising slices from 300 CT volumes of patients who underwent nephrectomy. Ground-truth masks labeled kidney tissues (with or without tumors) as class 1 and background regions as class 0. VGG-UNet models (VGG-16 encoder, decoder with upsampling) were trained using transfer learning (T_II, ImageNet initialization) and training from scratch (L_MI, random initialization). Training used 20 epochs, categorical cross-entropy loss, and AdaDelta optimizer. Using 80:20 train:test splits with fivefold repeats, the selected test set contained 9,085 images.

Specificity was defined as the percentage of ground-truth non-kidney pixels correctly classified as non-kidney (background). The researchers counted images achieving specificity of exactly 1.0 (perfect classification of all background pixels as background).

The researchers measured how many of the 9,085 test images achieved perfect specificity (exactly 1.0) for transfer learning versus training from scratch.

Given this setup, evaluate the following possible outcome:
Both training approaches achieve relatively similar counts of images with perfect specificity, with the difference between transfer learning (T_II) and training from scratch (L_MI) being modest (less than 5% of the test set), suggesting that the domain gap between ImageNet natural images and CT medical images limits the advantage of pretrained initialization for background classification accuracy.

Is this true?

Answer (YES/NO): YES